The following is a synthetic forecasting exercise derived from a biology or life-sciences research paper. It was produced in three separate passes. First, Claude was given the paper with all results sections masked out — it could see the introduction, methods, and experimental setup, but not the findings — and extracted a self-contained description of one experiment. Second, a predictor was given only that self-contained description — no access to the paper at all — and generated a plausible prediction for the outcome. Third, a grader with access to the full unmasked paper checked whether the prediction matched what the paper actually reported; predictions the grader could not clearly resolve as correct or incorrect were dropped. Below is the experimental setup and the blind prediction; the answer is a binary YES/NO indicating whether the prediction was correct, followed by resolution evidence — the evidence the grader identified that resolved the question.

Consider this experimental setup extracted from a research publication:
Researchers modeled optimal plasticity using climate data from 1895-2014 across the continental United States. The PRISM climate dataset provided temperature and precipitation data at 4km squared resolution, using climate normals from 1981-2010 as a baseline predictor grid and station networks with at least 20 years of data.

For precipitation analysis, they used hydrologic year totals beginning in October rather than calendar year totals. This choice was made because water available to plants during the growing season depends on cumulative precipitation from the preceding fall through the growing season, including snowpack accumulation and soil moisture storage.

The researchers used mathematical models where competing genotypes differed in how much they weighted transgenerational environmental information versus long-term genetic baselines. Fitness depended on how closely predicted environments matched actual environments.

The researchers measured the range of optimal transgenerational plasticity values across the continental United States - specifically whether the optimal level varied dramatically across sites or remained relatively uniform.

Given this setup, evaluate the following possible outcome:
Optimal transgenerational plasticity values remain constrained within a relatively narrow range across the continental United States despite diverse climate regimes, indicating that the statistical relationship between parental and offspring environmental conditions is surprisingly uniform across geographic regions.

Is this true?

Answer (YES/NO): NO